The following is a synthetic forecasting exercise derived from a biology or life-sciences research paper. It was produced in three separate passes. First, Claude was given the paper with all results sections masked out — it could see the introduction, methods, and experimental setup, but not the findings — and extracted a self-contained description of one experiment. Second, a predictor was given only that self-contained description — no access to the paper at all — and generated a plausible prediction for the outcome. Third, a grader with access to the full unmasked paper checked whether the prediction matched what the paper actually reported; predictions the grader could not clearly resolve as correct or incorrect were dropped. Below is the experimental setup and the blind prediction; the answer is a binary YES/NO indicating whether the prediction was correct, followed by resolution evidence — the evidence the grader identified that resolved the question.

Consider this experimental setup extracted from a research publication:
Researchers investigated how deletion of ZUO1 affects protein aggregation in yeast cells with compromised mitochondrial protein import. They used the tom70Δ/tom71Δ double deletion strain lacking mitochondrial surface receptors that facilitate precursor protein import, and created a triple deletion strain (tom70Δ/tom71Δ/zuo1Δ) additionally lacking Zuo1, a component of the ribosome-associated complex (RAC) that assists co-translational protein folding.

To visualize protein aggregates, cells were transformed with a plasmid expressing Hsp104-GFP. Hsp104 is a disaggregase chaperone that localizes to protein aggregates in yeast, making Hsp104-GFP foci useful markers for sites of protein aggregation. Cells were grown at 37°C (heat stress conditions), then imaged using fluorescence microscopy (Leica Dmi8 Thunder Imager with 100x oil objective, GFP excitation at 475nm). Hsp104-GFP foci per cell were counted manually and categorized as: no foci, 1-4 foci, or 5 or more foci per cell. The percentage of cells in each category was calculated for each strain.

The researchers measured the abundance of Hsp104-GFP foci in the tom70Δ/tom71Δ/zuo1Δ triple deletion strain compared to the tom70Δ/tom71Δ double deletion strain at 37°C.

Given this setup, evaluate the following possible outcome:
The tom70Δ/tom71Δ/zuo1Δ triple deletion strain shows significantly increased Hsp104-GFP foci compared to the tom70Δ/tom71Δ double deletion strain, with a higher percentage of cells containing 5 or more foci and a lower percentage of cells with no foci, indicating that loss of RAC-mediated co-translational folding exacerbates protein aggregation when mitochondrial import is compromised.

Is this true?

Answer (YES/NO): NO